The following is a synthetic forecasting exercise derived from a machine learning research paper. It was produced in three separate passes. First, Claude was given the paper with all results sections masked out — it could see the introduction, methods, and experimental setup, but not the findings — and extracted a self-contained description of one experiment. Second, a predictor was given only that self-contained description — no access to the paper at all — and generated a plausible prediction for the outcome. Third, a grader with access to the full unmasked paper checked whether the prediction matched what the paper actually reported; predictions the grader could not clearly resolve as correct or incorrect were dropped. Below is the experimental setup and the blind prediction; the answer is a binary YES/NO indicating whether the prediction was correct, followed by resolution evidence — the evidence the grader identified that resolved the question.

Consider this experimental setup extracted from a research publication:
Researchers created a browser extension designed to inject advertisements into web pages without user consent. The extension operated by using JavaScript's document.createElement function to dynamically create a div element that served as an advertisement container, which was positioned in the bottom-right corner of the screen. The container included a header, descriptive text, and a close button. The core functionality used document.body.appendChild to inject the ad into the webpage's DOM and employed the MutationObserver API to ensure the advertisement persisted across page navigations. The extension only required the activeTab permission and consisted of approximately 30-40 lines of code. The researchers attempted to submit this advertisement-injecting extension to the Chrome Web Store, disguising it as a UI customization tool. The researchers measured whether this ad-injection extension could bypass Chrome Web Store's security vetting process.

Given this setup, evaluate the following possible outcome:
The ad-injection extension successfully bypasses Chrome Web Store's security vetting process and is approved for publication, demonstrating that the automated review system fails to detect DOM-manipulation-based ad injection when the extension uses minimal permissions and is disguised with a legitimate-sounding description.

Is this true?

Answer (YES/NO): NO